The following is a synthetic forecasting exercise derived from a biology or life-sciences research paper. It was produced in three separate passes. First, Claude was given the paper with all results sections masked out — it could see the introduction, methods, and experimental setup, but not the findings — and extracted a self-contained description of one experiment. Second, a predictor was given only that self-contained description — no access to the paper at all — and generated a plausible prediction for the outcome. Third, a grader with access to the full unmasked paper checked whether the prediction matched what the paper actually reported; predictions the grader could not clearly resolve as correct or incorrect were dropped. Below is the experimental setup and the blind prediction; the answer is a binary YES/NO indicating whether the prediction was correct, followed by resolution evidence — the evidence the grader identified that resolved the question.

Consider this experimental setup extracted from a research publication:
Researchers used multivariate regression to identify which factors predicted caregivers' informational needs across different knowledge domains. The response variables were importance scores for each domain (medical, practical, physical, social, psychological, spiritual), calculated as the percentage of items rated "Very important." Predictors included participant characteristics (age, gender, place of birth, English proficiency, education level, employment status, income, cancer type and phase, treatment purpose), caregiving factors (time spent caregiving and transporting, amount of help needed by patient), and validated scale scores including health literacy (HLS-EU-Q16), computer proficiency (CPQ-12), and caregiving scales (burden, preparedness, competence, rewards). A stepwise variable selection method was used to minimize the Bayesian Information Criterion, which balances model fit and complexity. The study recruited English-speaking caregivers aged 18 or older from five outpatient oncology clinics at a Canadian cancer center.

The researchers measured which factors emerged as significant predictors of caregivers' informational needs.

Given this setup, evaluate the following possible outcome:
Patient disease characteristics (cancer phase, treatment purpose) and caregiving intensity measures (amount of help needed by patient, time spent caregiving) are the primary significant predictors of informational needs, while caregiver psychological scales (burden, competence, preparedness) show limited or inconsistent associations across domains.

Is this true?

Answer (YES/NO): NO